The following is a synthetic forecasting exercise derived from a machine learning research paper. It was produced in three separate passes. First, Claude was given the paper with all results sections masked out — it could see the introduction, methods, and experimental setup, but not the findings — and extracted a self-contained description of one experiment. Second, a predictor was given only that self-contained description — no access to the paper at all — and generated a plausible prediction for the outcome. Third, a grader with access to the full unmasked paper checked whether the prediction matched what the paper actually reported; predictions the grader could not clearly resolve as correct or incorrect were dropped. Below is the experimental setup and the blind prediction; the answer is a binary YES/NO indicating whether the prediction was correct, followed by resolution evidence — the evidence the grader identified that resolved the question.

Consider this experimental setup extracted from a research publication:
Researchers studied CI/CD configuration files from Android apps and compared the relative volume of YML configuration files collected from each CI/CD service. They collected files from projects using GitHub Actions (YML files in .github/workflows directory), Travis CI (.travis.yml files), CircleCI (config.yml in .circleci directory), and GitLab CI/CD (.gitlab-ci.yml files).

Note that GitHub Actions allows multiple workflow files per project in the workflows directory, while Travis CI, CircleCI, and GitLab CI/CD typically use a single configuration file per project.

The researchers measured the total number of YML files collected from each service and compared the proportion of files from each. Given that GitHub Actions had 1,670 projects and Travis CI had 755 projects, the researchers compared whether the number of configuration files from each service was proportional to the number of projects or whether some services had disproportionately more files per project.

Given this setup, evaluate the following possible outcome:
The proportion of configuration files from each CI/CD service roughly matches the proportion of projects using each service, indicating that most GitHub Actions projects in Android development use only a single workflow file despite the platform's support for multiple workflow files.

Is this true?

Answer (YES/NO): NO